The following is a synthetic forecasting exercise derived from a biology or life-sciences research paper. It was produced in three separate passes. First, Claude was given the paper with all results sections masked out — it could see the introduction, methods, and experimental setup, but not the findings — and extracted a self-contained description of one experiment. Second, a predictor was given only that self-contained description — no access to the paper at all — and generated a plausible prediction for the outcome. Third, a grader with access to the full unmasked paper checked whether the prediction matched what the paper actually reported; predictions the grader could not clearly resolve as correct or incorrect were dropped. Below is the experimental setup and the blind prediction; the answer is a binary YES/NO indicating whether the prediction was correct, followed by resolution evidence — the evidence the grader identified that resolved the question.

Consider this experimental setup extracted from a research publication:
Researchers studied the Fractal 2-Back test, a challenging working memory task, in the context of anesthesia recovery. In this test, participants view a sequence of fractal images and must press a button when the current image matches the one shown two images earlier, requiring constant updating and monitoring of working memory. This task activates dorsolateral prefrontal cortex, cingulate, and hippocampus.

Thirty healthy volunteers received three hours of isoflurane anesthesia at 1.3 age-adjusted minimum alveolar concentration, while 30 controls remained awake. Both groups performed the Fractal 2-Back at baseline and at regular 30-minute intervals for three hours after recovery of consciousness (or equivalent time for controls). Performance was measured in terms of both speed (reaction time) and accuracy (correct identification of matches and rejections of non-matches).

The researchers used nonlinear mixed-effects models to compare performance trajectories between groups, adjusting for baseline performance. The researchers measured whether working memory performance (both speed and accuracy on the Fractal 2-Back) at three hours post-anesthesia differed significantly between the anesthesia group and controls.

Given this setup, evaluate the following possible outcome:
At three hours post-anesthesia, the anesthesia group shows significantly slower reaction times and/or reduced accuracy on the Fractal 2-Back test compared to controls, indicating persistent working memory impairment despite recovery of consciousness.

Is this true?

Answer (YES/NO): YES